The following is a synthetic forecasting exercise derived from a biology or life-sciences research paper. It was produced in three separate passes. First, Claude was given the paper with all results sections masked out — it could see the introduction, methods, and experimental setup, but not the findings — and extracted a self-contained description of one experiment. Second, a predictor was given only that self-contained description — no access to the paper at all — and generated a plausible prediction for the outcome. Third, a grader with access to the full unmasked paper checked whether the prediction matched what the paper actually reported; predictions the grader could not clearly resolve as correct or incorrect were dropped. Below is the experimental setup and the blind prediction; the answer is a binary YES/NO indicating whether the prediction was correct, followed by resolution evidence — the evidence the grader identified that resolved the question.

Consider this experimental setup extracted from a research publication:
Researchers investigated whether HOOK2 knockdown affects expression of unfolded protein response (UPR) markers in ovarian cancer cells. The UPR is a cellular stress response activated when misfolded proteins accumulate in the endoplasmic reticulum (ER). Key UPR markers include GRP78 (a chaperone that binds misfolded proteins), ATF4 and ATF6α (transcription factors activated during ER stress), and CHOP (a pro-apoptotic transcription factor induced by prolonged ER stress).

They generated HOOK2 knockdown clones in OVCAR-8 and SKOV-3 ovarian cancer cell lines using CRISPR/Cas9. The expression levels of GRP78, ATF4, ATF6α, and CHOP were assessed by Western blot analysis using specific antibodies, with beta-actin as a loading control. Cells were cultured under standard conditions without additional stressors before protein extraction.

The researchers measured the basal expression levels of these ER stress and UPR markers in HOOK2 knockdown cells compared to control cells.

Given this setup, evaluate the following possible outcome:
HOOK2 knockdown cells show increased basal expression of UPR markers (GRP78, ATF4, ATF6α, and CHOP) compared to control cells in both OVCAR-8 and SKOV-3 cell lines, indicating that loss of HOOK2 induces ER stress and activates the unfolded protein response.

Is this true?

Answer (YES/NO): NO